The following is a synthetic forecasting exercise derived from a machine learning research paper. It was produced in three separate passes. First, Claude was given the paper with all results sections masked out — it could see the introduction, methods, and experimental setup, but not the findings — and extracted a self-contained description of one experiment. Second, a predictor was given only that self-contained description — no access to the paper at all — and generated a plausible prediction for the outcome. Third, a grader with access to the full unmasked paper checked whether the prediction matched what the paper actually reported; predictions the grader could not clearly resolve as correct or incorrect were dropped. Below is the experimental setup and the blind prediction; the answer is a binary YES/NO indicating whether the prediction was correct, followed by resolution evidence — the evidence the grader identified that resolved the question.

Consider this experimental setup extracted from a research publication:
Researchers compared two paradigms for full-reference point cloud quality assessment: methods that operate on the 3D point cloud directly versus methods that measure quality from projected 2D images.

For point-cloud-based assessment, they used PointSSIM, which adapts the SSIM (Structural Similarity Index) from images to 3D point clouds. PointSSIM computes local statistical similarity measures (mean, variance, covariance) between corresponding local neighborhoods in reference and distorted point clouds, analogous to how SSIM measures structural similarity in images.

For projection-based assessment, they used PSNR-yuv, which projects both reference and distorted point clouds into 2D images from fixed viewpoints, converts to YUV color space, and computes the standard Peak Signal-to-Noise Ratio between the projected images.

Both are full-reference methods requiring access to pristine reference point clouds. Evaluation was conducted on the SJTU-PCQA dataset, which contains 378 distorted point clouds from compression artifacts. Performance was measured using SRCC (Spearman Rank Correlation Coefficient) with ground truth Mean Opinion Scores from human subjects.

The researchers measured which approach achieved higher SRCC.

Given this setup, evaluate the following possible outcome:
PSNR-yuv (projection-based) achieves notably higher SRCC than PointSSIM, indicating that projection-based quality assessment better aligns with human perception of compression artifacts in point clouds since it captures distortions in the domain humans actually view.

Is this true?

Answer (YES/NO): YES